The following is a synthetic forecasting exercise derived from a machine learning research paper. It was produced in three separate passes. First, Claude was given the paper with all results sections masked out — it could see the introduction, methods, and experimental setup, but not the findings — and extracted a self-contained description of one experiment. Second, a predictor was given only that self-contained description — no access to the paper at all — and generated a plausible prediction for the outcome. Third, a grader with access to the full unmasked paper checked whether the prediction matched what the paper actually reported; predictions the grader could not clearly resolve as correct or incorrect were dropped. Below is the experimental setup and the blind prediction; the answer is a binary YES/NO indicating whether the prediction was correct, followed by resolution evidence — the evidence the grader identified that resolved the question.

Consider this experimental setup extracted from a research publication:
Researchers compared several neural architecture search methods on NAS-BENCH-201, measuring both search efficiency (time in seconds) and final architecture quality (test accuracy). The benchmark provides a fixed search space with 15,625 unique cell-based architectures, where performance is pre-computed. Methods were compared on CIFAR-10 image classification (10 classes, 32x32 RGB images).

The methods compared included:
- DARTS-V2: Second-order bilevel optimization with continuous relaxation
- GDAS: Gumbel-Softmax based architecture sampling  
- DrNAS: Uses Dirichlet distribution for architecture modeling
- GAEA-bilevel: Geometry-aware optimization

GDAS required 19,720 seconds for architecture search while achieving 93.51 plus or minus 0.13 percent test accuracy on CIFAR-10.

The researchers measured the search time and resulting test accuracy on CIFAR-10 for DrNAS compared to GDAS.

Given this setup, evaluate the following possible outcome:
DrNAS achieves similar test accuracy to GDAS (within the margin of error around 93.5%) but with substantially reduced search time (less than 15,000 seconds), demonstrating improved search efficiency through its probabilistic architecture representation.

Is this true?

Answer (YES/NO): NO